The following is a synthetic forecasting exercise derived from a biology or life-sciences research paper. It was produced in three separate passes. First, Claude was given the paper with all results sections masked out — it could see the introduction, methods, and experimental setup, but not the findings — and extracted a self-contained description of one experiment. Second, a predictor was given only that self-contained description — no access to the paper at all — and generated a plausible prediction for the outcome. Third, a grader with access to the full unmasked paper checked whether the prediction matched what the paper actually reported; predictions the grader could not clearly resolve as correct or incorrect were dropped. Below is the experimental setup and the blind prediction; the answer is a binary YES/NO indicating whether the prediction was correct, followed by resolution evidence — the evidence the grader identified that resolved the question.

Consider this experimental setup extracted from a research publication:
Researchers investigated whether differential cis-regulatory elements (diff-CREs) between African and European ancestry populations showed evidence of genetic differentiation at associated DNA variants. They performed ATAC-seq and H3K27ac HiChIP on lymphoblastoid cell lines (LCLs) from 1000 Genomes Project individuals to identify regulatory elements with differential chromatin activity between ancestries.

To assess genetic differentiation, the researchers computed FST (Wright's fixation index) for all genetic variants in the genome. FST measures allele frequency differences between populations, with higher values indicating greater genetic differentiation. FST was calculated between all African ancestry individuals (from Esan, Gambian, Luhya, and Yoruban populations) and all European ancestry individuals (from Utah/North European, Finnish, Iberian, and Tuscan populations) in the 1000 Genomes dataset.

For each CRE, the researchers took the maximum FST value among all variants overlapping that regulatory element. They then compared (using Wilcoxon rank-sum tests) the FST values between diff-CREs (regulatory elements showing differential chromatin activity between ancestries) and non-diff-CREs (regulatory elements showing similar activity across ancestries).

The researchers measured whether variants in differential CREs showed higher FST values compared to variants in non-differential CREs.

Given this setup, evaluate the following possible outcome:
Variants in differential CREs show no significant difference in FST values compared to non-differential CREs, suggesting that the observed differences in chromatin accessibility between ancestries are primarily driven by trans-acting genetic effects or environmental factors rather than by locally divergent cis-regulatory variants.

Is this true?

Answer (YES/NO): NO